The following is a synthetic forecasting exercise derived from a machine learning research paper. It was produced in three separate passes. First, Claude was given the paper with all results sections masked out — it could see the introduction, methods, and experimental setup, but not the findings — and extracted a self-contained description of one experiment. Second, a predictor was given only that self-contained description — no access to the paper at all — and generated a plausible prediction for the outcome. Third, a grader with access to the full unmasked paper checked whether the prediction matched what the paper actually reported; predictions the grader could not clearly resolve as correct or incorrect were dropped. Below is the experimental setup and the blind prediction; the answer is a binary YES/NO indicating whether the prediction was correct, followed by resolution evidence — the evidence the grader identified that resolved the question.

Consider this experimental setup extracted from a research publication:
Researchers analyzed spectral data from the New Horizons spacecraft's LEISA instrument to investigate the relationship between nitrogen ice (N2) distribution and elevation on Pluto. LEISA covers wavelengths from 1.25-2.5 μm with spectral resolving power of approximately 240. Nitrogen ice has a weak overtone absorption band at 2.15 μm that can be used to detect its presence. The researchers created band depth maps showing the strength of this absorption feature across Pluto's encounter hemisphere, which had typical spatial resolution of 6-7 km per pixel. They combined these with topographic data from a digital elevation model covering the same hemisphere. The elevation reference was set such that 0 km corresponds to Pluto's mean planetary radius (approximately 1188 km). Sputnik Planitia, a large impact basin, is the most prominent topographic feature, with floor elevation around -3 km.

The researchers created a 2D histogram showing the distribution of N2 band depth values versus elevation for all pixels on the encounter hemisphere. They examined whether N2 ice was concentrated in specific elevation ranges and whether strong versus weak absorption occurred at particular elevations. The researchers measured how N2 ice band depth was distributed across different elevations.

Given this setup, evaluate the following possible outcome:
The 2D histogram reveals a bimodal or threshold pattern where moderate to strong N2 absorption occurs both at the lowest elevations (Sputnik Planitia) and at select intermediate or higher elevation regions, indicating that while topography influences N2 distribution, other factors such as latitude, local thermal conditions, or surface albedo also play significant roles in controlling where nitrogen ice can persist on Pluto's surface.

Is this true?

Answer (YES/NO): NO